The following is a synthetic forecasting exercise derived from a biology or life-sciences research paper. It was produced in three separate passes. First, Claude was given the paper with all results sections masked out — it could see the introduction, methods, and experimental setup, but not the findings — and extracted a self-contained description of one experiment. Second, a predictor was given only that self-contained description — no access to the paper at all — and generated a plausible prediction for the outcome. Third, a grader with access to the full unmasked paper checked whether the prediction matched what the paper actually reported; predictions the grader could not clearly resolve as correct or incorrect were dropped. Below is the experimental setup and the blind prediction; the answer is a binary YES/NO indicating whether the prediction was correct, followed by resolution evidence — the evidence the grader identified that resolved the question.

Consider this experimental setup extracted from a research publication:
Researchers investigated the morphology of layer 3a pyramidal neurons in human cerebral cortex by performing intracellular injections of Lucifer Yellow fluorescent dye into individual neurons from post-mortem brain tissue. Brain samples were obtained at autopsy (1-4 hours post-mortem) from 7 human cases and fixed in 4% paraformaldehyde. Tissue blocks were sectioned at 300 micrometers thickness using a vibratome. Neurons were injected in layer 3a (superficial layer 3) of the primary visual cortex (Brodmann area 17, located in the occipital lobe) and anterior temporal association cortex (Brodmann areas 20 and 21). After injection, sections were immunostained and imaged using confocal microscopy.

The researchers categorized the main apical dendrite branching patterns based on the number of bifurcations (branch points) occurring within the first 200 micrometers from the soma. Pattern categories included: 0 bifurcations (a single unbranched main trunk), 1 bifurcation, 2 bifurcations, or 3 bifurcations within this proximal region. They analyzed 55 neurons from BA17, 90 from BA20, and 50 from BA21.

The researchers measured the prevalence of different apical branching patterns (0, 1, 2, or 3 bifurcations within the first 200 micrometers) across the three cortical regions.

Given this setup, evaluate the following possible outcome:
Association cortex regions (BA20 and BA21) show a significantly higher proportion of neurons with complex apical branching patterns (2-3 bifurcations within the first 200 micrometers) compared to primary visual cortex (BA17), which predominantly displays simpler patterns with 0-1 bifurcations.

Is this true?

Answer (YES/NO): YES